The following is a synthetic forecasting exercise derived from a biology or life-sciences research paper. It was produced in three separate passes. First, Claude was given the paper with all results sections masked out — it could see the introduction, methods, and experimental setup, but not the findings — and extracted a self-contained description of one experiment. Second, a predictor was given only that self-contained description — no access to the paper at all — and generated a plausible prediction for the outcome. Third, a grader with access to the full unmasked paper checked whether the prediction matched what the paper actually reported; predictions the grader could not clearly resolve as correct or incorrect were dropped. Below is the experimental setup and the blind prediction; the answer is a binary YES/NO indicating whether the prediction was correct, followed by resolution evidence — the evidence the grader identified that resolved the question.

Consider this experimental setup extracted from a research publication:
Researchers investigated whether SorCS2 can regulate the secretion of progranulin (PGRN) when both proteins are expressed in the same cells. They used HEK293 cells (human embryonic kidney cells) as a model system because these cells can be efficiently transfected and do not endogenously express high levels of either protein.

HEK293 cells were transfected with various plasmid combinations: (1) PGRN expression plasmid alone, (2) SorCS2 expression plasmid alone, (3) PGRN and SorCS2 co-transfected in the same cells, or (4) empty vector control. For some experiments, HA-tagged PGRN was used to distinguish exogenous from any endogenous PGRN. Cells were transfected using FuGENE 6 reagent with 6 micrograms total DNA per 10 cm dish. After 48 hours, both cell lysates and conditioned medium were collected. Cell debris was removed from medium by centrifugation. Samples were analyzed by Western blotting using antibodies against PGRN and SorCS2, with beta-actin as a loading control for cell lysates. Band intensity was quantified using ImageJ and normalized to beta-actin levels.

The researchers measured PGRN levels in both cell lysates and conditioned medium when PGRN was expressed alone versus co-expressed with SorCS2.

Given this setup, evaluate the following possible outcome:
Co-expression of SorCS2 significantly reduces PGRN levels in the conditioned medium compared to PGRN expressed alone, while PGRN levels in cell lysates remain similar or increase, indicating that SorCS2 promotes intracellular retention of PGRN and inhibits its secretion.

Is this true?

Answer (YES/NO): YES